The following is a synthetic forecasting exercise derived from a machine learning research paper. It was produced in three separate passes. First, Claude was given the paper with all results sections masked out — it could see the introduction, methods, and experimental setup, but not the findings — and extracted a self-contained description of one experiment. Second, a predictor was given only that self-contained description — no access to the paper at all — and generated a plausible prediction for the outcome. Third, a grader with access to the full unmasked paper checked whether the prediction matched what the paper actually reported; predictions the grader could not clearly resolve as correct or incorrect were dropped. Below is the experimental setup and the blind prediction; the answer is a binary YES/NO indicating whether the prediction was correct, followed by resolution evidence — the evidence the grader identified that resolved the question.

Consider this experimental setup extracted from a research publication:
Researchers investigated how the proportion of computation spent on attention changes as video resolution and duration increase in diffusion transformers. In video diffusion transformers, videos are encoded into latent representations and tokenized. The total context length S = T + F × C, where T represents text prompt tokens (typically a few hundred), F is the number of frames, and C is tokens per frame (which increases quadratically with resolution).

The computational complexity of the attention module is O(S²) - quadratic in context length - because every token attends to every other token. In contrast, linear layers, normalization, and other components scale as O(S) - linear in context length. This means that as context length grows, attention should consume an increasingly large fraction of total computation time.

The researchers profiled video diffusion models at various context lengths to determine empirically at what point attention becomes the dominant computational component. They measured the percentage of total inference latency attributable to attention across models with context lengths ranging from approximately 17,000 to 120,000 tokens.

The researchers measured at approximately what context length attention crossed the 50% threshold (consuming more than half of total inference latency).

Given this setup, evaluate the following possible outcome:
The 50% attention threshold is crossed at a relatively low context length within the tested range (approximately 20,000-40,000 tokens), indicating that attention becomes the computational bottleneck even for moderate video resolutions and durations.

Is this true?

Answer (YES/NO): NO